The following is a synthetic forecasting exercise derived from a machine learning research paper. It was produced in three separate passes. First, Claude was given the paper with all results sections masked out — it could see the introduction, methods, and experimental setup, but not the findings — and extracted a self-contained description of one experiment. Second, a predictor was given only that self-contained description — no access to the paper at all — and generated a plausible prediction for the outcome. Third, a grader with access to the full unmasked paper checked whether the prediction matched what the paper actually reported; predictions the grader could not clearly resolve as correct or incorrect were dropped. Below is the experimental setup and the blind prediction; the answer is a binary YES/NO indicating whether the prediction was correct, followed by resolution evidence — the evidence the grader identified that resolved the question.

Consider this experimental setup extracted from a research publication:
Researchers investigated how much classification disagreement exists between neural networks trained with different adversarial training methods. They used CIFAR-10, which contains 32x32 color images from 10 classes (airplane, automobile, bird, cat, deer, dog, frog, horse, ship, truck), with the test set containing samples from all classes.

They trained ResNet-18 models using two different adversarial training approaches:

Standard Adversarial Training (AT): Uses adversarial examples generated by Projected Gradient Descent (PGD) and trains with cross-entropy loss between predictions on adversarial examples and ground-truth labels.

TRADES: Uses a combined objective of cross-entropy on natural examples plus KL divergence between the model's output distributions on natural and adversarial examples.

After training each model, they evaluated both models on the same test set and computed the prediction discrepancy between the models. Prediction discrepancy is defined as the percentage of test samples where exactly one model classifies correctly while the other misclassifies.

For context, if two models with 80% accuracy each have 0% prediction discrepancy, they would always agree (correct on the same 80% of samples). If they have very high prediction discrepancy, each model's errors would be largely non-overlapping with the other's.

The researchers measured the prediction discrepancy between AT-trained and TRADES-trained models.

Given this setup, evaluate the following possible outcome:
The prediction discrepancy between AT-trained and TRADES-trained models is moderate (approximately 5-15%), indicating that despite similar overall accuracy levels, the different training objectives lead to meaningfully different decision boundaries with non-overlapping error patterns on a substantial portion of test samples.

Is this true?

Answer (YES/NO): NO